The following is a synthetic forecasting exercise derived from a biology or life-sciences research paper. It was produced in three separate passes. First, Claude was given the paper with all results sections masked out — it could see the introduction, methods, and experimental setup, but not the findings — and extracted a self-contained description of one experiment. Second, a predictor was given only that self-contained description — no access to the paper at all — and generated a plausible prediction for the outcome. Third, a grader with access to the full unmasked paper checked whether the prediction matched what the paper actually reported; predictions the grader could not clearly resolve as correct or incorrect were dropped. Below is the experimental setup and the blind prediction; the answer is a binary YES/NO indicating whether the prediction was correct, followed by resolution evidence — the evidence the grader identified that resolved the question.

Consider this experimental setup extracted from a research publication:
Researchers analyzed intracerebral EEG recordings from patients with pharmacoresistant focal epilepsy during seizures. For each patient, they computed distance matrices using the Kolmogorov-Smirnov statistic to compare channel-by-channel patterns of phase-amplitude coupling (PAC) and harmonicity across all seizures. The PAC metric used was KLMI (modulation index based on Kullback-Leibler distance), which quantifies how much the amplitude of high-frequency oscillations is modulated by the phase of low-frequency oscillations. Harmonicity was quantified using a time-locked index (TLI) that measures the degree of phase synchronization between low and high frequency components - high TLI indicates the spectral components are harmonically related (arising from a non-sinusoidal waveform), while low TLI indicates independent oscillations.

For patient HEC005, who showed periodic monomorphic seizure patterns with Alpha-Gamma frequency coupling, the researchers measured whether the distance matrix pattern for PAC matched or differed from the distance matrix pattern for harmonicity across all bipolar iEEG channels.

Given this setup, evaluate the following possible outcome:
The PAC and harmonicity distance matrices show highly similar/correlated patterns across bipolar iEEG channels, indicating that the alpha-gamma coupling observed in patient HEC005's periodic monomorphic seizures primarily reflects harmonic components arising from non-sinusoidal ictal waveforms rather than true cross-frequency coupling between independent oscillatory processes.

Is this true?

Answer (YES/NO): YES